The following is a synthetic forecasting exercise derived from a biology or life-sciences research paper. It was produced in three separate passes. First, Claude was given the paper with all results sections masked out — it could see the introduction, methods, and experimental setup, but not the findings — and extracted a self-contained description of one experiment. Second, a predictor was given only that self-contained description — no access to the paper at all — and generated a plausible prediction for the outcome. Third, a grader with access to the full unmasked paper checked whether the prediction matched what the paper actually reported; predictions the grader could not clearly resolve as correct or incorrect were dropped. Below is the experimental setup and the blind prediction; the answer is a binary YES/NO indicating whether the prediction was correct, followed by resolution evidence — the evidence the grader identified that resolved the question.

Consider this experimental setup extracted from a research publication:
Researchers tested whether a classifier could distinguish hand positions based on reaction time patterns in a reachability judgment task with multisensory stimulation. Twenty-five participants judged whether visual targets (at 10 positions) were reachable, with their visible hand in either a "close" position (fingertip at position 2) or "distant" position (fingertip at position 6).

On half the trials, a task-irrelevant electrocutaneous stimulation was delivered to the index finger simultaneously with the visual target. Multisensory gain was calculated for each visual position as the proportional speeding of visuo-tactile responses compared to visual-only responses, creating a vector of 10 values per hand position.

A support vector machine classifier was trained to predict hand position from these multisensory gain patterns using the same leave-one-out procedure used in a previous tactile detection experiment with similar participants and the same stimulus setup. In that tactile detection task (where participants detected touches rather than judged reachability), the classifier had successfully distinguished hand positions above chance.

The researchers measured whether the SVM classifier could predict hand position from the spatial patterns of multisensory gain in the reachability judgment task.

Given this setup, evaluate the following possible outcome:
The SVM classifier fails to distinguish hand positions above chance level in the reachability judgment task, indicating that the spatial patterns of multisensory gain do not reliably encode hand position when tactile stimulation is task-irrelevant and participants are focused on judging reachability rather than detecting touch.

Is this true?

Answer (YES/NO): YES